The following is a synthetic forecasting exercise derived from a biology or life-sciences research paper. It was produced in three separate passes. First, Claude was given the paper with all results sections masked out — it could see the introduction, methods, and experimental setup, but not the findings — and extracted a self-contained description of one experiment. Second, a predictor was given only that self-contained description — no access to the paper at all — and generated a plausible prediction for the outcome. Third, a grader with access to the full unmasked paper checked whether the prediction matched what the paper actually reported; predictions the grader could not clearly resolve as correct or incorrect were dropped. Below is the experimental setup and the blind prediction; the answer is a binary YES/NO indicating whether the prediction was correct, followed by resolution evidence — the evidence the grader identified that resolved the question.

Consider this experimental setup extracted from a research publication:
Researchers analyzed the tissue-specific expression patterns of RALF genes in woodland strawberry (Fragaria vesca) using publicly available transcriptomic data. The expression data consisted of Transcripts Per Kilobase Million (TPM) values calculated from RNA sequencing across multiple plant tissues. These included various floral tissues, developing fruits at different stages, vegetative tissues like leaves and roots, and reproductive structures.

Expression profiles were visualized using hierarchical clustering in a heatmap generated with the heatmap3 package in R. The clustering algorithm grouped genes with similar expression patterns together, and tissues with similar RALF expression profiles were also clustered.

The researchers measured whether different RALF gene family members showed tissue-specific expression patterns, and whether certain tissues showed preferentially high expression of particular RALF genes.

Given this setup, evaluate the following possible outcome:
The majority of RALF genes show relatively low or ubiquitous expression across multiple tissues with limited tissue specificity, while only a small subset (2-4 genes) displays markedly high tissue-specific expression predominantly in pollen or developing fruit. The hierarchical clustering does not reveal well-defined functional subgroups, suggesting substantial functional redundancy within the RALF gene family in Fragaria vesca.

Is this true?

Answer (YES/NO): NO